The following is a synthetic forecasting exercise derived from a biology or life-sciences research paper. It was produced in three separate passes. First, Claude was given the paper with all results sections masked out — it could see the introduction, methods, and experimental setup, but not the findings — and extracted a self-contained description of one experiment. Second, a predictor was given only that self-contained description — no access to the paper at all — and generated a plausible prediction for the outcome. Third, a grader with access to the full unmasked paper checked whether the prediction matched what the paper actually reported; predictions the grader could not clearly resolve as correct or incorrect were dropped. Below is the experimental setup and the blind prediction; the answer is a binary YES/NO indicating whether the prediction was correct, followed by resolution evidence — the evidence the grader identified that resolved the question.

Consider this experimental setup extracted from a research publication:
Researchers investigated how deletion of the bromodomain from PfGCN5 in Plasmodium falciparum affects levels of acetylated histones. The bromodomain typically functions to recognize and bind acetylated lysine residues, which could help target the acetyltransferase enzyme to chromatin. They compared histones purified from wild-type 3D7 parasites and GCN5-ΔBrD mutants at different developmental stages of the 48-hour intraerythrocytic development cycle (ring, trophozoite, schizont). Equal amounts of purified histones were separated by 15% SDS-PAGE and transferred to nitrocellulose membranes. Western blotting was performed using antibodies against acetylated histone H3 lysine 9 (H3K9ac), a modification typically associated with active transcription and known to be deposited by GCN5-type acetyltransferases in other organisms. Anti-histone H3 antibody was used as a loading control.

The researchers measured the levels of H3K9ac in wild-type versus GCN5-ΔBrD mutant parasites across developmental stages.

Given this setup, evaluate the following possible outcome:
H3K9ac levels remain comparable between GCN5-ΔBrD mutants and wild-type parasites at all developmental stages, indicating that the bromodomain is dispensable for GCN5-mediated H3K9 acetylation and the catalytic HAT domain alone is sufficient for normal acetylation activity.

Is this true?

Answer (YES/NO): NO